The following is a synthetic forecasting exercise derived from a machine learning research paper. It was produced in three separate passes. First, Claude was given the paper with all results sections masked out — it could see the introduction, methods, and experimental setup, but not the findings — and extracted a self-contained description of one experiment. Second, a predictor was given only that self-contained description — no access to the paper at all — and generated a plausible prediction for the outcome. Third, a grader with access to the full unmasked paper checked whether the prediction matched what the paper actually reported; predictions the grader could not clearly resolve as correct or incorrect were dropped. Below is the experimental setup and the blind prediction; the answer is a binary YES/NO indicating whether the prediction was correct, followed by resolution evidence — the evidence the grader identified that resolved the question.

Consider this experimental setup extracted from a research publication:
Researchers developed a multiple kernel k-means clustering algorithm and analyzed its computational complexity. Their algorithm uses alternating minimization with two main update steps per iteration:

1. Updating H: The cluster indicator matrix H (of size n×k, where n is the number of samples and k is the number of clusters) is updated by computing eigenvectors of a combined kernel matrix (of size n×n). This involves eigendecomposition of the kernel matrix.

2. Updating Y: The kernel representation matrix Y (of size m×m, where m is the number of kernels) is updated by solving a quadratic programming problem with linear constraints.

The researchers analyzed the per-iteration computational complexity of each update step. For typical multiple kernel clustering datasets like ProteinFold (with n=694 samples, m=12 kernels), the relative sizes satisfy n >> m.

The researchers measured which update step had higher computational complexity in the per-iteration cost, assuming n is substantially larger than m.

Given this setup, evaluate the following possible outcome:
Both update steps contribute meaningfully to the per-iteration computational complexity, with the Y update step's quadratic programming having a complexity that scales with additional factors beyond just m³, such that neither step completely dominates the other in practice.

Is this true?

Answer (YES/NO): NO